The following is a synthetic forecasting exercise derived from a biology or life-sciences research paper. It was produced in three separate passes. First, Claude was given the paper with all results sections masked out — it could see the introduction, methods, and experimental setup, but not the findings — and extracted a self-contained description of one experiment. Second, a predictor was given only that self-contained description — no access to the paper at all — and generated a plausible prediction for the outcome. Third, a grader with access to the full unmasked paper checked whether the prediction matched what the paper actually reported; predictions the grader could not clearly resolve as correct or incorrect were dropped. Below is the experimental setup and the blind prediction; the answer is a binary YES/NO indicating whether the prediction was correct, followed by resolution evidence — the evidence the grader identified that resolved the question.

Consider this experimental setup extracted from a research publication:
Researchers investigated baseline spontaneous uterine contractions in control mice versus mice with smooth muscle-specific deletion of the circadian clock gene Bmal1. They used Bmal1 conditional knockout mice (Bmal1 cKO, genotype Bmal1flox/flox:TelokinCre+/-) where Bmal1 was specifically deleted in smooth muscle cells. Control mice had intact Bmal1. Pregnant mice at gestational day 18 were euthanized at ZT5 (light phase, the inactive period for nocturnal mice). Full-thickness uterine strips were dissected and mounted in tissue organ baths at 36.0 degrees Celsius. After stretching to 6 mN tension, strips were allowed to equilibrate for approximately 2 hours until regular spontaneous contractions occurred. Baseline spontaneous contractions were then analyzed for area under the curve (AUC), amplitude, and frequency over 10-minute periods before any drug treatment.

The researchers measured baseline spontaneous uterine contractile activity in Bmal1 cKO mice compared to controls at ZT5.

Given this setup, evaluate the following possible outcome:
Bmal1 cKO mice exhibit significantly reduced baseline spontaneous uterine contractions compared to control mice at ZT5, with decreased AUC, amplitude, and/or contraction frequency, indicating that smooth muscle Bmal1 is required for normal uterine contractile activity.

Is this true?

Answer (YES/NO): NO